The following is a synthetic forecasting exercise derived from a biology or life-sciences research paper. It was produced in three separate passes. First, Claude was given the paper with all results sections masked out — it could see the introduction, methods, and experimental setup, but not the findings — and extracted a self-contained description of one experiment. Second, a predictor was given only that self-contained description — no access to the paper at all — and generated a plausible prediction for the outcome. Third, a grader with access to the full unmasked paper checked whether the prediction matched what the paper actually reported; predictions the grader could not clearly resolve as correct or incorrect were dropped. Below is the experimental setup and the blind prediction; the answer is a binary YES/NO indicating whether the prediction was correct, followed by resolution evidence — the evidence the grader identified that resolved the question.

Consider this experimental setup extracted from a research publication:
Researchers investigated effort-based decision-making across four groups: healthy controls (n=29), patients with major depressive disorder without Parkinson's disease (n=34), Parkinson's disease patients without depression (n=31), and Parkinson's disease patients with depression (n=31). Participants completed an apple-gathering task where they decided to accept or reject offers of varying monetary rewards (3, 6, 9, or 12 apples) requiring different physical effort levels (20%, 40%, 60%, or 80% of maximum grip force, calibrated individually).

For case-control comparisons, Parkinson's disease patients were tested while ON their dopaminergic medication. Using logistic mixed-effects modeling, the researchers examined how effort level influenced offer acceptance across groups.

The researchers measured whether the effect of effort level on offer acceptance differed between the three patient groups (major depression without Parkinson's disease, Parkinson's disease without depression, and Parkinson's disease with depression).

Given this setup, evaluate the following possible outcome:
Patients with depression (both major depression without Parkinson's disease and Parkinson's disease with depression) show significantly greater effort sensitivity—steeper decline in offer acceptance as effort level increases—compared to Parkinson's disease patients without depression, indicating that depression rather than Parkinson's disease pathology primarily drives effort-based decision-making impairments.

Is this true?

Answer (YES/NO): NO